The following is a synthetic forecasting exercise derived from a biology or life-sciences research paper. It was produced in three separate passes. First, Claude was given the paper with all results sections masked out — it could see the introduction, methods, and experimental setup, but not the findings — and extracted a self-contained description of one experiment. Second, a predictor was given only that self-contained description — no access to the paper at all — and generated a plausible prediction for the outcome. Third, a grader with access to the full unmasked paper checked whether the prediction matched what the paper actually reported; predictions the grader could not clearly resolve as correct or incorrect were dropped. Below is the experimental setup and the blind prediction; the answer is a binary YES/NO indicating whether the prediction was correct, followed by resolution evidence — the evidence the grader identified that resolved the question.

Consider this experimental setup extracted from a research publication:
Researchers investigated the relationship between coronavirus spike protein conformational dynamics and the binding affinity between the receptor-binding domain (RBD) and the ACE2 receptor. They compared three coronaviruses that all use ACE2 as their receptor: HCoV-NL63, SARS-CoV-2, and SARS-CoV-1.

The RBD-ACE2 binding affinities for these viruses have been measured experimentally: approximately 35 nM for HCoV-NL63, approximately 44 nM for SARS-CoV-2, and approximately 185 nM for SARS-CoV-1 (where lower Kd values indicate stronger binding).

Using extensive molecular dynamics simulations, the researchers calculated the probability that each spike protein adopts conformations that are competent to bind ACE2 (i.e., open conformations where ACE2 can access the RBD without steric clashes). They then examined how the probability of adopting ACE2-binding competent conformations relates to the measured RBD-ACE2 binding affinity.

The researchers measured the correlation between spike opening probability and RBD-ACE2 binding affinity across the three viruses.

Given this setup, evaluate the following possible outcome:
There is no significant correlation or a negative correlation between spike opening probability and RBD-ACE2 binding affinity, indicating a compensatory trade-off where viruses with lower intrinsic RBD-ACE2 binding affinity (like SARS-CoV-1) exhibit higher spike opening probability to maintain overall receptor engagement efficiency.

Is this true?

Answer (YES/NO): YES